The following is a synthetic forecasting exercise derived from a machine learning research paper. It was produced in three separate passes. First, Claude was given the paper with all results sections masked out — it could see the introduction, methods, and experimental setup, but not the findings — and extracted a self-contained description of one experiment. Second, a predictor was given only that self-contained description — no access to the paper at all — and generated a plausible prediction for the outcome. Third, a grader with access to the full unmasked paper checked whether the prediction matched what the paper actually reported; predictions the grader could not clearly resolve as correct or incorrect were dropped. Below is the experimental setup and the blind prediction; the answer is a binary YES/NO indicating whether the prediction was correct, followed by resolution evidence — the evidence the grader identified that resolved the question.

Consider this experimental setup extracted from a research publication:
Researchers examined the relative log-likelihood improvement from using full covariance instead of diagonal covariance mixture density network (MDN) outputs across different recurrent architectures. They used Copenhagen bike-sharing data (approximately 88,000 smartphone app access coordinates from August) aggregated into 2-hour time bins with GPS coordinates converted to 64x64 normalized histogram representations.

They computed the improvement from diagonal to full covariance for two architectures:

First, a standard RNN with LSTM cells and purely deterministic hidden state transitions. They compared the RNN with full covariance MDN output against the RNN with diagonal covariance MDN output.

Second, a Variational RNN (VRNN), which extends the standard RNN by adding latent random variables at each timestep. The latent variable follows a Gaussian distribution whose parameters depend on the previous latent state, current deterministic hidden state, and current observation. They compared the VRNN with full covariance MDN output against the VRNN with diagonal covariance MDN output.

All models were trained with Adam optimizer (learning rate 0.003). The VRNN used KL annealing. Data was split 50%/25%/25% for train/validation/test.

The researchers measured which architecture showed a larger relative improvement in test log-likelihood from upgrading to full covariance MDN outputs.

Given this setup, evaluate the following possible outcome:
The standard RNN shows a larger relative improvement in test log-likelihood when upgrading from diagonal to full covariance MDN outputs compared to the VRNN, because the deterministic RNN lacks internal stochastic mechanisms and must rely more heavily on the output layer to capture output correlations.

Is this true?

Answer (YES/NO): YES